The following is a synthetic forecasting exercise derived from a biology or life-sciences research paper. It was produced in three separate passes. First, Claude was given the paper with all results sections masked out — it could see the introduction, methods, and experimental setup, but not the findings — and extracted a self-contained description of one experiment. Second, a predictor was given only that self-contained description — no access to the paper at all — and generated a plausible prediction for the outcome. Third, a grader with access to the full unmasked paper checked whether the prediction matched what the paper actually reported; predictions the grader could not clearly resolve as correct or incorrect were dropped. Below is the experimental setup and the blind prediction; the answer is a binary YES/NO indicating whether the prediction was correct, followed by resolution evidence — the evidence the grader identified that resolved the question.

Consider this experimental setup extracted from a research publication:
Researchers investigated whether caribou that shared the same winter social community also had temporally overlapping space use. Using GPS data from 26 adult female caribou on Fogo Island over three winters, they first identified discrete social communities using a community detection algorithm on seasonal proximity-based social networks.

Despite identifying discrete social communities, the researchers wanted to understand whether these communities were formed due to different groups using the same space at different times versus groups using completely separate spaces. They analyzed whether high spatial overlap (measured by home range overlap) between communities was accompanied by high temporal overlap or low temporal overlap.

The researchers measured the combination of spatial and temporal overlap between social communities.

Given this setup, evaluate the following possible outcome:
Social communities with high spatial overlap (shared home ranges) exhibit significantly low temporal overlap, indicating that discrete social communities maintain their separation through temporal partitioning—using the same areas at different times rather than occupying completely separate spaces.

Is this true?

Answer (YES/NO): YES